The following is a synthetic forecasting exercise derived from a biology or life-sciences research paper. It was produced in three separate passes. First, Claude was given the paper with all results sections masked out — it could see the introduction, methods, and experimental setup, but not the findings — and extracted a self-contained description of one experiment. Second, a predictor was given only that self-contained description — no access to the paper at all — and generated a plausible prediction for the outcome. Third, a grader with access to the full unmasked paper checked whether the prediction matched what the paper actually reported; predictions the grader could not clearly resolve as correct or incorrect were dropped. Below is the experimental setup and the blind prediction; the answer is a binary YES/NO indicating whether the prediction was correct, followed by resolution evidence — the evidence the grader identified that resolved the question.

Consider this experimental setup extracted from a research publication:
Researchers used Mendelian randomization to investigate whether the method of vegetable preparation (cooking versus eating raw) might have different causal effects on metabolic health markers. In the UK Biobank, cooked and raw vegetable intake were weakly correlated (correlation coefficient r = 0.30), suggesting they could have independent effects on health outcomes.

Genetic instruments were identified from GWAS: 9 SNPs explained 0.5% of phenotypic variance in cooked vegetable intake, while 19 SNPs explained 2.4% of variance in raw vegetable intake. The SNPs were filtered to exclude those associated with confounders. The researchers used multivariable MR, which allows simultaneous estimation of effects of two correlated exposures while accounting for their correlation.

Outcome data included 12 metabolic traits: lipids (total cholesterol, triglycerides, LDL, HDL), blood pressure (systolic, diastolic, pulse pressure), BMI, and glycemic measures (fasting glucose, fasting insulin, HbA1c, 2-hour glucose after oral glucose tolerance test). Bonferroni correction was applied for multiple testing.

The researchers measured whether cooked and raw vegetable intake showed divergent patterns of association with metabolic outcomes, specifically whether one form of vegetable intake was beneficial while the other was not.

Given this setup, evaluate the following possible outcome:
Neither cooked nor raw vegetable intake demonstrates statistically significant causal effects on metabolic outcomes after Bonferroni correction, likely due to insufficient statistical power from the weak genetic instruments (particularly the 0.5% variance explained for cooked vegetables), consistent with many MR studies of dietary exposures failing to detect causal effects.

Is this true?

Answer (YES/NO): NO